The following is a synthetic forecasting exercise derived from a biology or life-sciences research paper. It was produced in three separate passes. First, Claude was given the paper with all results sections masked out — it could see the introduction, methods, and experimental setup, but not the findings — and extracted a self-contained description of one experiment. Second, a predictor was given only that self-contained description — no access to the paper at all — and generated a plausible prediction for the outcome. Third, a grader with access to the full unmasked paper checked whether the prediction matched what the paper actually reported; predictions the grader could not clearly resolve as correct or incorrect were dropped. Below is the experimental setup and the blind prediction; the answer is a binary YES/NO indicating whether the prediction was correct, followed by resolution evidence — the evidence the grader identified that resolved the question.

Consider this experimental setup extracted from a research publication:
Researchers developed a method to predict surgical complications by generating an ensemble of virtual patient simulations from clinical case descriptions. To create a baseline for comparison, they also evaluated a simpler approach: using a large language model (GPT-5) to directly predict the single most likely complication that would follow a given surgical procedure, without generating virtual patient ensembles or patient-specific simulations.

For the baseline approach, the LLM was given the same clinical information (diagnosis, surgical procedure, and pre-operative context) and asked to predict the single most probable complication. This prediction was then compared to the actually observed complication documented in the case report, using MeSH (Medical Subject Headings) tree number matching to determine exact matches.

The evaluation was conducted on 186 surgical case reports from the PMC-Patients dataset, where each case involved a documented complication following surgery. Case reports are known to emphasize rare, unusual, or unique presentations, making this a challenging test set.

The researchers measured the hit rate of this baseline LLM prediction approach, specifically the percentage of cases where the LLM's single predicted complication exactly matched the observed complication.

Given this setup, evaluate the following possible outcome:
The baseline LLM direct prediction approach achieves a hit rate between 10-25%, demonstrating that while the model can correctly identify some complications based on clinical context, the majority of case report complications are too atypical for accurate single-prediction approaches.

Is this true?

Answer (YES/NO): YES